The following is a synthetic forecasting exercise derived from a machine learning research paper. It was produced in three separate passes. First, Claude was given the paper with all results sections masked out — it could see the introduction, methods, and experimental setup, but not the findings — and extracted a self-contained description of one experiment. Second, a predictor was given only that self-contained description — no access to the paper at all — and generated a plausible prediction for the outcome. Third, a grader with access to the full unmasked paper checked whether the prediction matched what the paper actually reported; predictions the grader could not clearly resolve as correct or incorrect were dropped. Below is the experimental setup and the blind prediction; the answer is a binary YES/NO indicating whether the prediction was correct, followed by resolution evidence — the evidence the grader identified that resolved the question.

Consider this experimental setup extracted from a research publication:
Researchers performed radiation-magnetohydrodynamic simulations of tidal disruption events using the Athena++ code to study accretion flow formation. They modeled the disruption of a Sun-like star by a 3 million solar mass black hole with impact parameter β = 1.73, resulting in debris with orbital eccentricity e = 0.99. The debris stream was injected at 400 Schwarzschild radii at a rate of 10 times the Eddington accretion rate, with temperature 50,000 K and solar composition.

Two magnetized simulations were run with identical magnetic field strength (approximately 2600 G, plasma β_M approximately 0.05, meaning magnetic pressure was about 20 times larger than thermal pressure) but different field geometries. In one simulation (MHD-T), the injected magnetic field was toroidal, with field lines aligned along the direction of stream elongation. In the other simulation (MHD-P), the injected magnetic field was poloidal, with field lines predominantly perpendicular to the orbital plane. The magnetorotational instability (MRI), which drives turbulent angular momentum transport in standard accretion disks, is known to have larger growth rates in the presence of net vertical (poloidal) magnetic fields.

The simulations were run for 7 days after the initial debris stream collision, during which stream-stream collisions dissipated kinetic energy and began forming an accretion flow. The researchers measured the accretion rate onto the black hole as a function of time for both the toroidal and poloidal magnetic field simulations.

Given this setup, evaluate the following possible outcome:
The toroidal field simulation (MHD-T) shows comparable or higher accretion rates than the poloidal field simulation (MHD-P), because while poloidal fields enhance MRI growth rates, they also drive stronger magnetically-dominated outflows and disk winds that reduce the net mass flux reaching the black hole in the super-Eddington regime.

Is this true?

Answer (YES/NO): NO